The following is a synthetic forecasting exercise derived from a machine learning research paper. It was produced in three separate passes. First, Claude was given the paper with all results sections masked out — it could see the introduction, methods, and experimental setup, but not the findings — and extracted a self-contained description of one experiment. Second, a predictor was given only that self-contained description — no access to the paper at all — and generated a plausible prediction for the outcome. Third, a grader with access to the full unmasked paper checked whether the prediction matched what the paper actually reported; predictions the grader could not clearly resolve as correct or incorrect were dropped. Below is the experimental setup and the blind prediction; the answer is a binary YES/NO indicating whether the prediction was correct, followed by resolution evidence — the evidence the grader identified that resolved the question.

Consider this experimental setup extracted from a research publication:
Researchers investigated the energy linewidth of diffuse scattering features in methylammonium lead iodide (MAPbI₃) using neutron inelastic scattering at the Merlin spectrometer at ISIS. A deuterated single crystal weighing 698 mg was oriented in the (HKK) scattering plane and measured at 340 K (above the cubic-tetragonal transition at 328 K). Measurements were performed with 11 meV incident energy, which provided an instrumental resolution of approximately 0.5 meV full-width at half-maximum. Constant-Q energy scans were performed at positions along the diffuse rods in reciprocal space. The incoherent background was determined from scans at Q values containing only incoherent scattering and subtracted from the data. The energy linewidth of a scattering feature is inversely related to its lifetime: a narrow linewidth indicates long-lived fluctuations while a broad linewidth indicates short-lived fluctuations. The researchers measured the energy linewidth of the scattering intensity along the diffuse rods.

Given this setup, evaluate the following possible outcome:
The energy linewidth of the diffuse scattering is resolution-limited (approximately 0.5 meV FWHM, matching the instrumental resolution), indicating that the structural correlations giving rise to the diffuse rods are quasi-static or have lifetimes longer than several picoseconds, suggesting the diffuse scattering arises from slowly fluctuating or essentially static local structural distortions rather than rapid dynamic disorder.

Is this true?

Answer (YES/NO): NO